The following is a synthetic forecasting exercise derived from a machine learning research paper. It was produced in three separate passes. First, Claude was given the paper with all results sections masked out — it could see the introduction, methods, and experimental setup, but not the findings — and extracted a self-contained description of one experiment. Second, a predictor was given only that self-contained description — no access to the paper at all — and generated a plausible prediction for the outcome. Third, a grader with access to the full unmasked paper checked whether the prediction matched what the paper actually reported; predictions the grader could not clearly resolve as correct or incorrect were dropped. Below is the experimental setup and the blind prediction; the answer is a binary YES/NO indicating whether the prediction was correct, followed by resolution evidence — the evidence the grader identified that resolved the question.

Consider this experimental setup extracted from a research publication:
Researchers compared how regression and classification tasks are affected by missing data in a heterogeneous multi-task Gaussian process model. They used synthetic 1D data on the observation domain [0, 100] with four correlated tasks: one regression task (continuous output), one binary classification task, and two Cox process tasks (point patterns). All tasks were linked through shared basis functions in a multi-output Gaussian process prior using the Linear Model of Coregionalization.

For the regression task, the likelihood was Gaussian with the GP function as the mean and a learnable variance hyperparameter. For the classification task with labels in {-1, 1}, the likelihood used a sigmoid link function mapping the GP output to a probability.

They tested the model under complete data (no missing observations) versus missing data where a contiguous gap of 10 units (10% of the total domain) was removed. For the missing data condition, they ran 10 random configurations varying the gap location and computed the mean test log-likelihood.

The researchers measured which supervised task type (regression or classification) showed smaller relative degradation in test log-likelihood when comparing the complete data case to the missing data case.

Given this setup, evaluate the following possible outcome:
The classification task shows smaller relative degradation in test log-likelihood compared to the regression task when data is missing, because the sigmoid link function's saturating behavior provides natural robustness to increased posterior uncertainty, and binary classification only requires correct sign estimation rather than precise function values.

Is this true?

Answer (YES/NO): YES